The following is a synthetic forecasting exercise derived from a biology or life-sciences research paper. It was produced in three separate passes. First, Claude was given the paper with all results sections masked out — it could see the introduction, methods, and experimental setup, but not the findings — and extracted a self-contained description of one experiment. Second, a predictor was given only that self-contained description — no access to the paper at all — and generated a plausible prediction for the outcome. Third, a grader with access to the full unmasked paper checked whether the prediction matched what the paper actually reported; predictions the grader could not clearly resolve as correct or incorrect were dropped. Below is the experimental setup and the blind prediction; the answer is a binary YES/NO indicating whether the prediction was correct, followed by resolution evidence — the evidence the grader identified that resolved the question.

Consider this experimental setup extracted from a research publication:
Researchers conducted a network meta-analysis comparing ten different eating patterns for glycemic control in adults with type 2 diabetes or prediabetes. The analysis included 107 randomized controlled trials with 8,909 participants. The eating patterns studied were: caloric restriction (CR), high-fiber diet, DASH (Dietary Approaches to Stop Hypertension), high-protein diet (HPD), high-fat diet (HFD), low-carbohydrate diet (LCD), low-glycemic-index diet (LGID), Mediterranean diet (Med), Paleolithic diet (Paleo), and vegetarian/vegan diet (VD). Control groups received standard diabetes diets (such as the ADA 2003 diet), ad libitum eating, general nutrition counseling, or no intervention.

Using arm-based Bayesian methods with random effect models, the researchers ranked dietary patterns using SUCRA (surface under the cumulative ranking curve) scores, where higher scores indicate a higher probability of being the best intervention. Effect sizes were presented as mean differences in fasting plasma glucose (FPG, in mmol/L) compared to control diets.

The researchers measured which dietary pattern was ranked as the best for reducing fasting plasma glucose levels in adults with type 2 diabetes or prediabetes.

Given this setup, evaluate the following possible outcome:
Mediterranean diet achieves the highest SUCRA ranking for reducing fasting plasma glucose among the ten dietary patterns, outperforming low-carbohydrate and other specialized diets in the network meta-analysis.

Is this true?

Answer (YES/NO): NO